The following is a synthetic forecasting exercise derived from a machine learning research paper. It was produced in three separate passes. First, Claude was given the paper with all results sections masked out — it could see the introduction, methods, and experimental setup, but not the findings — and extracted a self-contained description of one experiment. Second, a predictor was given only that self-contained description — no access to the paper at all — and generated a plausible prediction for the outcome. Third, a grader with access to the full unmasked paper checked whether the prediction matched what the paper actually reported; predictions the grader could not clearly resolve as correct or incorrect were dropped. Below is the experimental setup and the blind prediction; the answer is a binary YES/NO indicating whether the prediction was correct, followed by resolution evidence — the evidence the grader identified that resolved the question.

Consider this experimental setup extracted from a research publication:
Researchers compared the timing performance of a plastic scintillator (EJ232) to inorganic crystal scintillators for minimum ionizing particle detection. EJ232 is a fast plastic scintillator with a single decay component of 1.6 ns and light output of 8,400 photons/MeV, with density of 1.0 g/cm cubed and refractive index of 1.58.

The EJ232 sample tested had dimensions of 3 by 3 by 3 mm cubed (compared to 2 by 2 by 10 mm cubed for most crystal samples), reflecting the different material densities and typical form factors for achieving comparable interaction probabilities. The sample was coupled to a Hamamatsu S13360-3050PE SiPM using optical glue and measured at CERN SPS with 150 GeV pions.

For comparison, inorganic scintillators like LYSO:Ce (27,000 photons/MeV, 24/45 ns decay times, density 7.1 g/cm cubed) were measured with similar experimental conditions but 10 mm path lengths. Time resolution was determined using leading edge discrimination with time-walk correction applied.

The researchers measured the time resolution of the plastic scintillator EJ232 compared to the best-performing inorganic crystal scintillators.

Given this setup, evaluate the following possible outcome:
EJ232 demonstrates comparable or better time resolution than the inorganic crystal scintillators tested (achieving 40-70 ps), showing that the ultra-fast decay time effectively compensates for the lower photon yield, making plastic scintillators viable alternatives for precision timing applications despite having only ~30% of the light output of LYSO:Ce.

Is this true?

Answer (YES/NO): NO